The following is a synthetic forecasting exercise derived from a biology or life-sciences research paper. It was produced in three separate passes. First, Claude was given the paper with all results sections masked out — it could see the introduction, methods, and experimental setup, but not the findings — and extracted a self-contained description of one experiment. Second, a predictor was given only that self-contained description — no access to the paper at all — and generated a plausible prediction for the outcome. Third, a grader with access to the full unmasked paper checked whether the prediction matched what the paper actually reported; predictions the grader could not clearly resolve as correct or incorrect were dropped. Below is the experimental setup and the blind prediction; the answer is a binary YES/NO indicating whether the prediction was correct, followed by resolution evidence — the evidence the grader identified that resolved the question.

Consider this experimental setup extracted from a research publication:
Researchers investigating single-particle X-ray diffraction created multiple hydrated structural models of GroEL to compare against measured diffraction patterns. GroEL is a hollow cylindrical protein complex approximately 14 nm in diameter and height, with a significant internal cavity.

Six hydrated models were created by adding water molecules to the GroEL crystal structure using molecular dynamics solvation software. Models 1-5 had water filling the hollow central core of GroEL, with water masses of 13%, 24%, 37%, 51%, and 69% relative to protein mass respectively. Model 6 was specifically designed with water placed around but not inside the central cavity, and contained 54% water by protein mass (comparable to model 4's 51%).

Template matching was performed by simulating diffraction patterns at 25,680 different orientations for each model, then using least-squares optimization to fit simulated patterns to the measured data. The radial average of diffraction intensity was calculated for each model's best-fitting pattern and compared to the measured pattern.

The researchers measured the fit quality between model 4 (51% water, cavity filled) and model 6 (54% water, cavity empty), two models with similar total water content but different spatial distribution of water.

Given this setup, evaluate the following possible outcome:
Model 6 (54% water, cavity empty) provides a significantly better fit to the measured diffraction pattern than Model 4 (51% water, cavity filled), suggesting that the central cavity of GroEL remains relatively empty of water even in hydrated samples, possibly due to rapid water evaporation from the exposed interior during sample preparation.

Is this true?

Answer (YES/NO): NO